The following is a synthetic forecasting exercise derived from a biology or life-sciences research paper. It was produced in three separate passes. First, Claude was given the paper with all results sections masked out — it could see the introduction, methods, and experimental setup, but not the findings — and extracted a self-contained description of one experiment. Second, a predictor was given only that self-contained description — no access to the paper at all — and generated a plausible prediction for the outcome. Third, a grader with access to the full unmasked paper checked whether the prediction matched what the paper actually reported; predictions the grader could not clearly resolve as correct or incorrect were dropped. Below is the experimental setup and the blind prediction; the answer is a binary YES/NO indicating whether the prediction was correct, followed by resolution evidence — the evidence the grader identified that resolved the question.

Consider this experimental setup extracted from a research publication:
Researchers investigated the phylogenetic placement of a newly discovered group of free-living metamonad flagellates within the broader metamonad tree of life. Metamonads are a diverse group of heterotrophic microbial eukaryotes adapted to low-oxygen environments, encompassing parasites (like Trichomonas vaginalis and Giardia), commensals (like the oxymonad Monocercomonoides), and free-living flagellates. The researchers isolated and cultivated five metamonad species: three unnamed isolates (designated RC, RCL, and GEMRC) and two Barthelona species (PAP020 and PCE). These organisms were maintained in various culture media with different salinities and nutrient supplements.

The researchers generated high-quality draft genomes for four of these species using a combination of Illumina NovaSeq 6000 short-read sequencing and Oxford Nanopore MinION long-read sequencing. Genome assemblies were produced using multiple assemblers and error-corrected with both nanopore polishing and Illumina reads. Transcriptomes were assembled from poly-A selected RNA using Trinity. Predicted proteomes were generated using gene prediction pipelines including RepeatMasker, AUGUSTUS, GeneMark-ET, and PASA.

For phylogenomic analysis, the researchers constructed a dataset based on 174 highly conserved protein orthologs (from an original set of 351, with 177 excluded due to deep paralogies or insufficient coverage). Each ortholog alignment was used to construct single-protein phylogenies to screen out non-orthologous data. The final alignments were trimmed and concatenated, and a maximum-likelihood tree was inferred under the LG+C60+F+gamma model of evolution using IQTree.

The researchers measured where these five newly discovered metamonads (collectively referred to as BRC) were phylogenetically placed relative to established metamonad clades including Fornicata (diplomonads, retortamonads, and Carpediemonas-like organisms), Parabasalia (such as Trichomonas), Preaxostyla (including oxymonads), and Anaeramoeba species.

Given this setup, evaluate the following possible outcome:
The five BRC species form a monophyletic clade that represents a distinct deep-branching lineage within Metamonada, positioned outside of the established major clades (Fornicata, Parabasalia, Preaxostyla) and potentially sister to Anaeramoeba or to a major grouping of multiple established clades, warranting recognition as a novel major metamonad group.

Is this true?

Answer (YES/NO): NO